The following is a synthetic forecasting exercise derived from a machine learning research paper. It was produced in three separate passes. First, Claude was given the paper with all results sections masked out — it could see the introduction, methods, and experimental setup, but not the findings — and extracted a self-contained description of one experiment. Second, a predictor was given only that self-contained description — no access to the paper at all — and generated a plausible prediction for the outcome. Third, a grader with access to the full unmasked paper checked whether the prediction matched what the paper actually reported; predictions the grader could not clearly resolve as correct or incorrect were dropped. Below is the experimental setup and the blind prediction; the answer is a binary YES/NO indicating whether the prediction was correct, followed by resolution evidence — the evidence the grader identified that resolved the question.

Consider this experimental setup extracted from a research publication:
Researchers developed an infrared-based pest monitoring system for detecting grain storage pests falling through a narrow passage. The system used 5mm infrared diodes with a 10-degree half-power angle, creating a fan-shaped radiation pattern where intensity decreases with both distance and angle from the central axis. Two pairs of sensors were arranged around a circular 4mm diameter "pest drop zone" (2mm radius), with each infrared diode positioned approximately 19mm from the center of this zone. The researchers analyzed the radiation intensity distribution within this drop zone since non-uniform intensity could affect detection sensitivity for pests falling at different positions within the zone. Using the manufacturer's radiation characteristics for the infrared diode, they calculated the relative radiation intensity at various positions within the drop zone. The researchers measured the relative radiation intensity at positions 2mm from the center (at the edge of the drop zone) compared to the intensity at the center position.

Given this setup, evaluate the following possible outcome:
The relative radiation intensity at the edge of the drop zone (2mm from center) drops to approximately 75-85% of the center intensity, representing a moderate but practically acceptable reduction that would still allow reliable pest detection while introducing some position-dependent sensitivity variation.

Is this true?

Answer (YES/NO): NO